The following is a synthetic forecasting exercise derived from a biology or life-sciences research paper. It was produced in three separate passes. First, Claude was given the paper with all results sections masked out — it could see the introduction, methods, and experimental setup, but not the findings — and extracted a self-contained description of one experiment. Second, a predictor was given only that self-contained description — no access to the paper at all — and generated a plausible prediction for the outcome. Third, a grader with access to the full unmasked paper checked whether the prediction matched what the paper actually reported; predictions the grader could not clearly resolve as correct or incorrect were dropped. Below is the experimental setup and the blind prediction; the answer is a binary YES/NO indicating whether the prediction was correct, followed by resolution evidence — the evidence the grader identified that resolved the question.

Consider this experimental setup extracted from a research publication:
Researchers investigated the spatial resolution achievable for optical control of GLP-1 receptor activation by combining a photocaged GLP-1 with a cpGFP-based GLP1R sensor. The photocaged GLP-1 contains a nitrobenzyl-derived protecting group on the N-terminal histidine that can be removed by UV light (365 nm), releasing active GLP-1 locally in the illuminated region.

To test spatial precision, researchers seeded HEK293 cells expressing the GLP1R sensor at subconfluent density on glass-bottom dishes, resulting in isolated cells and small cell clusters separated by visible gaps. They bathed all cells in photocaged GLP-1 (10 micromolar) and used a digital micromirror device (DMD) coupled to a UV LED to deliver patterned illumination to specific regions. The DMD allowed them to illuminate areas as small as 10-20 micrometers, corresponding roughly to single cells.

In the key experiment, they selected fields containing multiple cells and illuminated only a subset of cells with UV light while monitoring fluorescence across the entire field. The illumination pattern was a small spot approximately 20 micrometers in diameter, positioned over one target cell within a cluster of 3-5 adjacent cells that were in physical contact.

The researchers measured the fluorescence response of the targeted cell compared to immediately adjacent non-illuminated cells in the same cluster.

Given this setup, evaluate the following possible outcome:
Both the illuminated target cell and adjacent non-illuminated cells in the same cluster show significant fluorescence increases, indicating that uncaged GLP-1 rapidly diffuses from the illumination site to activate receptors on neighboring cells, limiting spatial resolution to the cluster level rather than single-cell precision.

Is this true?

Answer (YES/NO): NO